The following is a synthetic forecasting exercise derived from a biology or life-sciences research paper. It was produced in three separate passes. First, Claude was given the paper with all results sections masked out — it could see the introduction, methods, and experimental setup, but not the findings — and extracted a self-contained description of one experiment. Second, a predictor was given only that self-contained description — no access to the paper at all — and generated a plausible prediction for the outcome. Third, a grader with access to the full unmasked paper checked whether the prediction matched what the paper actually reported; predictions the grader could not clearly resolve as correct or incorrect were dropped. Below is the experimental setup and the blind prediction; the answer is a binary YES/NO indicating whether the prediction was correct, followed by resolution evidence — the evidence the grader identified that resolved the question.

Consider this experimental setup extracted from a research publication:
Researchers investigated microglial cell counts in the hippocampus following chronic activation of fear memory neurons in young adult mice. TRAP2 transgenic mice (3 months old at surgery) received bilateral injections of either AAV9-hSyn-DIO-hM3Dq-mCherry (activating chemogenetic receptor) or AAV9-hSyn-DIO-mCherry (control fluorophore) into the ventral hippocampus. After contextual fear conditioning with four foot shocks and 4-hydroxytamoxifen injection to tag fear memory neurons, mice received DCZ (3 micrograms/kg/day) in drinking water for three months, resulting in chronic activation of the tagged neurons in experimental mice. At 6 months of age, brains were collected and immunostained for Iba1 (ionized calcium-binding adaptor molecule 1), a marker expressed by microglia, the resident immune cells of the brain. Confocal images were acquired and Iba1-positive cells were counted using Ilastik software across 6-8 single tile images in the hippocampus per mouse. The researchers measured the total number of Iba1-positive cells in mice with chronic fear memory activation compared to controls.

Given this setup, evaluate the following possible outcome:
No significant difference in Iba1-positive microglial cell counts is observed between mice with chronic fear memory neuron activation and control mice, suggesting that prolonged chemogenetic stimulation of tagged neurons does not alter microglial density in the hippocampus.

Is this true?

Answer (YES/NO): YES